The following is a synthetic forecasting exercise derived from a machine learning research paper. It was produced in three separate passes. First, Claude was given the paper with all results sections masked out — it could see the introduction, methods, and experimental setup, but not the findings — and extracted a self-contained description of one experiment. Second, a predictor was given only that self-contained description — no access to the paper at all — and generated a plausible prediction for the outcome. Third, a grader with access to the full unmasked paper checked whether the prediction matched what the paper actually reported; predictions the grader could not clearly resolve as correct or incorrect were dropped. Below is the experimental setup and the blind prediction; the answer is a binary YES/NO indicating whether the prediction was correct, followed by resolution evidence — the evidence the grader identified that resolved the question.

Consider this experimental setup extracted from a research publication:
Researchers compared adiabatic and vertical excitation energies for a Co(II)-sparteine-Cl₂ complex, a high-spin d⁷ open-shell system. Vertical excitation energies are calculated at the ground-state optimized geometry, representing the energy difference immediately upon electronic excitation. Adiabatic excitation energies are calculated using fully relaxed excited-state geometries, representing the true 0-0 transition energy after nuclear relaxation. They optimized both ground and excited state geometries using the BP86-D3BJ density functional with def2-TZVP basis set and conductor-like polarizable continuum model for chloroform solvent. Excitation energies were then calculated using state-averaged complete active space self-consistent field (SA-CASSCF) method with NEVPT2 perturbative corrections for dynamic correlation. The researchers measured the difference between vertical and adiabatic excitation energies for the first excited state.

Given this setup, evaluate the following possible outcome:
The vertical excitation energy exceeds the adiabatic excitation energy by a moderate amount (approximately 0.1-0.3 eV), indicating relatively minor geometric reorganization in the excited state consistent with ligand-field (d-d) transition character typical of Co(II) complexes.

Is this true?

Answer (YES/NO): YES